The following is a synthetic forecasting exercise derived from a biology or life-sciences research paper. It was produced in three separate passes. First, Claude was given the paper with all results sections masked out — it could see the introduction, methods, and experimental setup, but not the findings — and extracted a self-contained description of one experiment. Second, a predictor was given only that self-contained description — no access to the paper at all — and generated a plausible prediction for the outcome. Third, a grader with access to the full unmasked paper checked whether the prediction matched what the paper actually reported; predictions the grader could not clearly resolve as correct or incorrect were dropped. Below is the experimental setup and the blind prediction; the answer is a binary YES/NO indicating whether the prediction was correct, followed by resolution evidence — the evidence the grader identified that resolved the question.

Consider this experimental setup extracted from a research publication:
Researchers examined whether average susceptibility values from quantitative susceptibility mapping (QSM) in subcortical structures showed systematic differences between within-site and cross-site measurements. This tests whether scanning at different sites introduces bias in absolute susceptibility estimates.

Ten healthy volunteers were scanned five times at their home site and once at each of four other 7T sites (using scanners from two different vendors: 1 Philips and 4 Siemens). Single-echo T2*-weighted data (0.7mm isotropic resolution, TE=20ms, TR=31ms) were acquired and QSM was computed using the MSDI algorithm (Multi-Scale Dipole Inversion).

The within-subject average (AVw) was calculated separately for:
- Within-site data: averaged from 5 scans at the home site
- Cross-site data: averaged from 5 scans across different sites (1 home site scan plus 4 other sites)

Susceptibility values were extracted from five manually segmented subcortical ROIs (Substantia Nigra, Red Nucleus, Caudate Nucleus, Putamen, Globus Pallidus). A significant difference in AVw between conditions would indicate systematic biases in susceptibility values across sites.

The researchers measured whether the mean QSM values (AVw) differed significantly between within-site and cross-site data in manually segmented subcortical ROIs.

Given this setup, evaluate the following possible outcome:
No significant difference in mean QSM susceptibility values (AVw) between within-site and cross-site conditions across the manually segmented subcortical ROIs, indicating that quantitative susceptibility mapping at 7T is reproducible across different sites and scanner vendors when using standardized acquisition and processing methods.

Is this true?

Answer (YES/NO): YES